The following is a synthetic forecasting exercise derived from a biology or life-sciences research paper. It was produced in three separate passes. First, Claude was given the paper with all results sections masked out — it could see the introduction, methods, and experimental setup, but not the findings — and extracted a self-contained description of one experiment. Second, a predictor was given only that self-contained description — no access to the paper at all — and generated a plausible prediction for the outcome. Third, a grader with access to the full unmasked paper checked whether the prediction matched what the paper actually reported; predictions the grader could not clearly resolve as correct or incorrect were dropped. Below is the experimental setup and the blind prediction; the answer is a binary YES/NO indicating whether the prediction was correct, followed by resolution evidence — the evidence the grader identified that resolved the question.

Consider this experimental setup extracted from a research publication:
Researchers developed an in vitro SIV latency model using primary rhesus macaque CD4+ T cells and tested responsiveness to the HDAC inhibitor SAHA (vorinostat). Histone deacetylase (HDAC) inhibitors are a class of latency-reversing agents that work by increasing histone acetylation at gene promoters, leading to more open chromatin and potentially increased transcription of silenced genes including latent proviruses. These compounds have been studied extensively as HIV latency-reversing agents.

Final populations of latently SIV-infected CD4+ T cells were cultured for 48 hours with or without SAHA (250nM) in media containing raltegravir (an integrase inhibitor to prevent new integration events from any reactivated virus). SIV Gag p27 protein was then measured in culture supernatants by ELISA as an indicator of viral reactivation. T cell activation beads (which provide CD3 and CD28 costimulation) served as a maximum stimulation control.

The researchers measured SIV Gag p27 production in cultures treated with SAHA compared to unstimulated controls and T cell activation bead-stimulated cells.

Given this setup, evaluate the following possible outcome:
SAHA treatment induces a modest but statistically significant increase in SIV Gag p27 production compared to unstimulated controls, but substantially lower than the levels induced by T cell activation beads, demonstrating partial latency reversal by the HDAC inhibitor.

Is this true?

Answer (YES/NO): NO